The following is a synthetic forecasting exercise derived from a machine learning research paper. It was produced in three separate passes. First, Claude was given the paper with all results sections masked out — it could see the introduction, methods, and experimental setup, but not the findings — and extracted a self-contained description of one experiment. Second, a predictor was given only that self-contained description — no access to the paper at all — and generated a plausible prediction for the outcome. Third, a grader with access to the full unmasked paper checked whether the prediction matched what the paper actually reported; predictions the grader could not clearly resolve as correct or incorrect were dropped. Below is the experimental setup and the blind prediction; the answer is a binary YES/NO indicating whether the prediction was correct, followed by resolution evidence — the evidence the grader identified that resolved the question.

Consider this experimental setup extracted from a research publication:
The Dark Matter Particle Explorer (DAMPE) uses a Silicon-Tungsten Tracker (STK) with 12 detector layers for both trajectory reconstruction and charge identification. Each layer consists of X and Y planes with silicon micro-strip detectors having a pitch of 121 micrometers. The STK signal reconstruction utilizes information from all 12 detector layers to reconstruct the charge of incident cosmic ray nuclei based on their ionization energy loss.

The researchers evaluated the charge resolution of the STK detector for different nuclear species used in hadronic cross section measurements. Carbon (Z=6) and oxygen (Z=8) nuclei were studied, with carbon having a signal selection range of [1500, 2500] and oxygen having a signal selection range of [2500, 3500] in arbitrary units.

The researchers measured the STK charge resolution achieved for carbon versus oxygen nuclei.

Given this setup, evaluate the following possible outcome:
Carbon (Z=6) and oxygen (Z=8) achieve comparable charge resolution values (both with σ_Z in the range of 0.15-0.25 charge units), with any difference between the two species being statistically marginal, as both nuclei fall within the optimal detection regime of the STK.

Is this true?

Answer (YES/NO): NO